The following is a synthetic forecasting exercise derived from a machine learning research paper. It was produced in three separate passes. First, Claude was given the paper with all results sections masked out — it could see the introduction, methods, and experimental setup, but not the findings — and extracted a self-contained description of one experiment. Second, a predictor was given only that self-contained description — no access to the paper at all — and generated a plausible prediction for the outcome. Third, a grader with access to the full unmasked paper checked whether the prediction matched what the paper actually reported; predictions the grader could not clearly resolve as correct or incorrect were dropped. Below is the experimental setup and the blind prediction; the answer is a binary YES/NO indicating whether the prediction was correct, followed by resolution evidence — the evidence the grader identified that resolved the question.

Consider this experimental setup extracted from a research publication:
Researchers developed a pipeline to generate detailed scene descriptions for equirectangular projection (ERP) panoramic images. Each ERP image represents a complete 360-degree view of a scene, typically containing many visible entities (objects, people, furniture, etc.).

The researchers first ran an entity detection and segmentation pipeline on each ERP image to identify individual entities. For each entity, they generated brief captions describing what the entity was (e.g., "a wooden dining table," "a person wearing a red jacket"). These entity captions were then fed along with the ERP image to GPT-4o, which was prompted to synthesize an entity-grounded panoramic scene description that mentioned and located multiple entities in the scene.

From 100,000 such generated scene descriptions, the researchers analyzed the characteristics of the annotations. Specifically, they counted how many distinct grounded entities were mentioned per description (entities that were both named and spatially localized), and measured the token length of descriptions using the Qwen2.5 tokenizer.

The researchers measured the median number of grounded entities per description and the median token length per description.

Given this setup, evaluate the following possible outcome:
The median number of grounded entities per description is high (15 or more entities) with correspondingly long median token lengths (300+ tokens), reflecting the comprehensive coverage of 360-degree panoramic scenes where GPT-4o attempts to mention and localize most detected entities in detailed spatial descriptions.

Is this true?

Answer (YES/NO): NO